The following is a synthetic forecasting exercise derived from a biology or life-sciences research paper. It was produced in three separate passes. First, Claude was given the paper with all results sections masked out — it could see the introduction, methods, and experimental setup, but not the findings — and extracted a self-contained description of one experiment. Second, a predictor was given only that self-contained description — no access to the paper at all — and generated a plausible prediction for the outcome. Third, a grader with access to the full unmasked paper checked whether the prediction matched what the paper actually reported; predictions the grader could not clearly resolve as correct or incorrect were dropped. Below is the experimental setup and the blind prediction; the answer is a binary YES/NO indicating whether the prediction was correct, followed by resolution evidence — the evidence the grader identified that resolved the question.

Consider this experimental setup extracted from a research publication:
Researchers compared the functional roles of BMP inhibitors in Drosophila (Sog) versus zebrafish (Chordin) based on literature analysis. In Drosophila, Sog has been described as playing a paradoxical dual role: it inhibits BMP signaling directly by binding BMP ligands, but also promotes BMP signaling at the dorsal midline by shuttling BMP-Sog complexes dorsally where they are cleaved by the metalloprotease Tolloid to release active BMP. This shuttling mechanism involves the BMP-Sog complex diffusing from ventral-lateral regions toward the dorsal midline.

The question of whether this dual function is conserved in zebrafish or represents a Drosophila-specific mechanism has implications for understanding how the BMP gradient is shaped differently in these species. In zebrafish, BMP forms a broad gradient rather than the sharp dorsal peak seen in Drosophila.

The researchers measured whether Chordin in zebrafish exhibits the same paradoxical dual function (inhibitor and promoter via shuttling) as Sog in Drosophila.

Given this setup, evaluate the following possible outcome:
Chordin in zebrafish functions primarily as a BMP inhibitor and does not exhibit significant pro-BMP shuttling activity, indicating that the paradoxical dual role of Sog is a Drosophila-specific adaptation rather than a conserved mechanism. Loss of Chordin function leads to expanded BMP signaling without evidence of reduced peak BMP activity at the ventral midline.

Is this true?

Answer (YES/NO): YES